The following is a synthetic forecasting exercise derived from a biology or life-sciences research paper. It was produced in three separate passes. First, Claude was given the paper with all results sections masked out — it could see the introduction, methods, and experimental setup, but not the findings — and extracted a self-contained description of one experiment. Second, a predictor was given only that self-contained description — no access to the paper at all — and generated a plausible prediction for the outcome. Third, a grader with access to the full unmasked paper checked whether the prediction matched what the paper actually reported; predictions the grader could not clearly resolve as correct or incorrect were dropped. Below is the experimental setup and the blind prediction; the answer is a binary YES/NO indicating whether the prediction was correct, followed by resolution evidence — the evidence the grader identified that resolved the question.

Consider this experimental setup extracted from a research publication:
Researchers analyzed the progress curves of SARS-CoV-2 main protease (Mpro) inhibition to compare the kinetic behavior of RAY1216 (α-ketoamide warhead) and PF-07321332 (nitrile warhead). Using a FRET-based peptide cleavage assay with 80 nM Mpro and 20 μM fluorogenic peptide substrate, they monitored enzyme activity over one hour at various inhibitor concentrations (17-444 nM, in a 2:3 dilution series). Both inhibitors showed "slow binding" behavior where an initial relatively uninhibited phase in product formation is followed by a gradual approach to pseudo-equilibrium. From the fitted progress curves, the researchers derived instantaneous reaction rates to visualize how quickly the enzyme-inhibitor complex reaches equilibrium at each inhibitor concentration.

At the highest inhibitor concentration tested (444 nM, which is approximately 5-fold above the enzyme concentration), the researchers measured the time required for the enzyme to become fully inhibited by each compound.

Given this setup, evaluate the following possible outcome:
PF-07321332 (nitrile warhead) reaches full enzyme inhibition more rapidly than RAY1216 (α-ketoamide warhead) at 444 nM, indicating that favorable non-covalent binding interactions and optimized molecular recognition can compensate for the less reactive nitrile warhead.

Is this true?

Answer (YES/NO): YES